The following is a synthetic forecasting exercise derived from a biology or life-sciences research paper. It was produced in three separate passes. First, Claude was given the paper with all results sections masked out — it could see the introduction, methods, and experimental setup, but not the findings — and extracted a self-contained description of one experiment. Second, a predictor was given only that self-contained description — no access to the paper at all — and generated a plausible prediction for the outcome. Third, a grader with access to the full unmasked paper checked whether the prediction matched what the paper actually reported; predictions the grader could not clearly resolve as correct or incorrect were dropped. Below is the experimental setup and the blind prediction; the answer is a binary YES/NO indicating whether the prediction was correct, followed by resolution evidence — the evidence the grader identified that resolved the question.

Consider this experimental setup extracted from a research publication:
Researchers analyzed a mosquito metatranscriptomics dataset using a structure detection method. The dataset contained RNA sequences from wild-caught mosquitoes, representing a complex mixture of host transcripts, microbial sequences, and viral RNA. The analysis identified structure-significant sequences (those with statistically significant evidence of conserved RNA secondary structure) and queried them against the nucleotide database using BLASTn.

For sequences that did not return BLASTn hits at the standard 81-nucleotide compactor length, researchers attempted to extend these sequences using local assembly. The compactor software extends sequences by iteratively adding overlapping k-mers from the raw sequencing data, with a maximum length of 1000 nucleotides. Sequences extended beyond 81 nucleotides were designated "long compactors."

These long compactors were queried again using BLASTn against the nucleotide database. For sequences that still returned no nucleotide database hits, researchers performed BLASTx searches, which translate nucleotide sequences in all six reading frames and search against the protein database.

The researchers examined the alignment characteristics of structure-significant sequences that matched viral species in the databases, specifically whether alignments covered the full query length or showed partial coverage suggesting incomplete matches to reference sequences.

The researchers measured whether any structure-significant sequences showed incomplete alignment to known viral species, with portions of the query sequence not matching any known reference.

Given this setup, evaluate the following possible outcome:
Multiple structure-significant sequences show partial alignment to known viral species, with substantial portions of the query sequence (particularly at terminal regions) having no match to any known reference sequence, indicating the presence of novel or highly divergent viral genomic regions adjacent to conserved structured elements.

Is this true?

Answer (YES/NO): YES